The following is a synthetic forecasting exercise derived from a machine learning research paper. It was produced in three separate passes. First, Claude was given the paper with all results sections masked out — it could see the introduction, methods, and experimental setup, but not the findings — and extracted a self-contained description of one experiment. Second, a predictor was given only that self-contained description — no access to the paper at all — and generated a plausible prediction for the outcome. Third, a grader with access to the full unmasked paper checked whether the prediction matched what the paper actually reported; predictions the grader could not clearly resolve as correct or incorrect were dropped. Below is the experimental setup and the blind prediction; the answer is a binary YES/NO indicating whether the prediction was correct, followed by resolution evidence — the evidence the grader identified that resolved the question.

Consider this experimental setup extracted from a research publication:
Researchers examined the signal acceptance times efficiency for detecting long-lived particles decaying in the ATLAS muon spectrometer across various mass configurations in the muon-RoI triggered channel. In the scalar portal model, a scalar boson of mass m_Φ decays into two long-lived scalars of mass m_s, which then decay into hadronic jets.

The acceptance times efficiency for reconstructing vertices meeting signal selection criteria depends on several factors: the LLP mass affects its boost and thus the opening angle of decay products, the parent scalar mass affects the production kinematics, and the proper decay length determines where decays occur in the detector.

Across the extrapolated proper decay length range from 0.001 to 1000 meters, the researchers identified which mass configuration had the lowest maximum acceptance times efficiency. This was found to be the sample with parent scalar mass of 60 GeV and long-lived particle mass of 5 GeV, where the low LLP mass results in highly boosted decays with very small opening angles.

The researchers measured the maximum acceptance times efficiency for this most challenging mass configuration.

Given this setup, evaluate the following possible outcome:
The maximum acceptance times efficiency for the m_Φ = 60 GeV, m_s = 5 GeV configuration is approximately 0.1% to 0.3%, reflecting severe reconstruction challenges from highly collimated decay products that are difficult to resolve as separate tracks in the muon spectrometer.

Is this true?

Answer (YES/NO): NO